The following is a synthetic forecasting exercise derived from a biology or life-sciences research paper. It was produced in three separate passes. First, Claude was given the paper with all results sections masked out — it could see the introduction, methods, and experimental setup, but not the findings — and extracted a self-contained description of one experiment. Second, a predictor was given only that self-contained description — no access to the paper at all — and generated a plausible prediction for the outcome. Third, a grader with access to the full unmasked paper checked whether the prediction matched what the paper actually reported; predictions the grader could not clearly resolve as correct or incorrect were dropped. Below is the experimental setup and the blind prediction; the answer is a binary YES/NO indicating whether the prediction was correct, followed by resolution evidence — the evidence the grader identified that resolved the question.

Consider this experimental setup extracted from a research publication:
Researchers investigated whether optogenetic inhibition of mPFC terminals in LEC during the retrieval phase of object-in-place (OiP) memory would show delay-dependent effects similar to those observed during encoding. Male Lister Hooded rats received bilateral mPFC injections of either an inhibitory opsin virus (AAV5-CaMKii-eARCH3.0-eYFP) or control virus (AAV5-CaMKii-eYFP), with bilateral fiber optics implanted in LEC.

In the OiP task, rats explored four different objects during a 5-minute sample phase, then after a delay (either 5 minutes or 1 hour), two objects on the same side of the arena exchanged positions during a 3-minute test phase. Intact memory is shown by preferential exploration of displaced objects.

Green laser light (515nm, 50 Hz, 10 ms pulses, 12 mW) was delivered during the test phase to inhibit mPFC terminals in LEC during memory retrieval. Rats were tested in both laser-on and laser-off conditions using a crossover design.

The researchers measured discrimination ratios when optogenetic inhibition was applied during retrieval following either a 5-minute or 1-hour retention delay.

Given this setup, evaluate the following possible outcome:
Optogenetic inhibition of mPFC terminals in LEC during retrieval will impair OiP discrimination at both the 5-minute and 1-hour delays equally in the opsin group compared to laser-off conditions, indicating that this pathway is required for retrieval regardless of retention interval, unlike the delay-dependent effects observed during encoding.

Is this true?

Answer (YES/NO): NO